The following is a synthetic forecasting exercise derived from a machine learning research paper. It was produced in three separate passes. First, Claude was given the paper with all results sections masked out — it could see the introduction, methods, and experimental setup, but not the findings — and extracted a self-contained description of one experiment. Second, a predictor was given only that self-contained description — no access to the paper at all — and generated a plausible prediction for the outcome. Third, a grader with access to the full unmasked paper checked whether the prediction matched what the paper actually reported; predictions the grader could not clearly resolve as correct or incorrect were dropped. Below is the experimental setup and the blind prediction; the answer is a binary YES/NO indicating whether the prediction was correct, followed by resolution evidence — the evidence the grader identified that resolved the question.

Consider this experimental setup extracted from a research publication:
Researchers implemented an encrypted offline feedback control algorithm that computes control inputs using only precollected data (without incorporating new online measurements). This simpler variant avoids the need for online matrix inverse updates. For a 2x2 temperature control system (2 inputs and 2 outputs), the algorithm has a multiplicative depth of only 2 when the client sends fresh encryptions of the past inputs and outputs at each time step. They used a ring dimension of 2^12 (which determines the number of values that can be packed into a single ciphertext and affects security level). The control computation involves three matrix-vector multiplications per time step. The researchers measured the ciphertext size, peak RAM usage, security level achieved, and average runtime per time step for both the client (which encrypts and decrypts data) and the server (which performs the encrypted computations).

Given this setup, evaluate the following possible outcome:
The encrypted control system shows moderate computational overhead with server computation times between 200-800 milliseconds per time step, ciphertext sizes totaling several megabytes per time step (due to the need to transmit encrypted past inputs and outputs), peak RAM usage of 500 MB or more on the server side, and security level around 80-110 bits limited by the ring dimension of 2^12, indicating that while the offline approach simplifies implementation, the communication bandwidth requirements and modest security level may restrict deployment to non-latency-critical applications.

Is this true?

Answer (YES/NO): NO